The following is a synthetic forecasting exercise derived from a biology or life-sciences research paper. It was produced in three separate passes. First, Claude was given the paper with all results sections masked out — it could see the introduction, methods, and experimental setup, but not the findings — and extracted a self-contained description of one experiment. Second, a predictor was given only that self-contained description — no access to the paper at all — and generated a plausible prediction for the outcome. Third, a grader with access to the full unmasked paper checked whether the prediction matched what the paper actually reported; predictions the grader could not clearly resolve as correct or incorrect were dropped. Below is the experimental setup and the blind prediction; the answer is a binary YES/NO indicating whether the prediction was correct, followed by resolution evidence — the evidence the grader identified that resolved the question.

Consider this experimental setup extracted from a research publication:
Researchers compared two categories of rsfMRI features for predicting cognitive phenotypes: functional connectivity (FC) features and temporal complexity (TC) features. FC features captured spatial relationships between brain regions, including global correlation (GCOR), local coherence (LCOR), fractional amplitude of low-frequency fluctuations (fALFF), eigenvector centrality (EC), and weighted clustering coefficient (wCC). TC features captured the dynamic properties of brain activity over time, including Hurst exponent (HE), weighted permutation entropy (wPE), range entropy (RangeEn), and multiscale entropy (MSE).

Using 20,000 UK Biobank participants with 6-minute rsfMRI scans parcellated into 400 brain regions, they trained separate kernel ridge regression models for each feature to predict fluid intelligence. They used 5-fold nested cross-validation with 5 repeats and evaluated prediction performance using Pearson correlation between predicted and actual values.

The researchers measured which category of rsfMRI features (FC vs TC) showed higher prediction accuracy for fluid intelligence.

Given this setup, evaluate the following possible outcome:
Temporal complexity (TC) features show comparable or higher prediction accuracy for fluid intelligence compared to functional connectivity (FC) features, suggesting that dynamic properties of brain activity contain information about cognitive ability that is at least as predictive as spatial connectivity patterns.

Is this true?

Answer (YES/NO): YES